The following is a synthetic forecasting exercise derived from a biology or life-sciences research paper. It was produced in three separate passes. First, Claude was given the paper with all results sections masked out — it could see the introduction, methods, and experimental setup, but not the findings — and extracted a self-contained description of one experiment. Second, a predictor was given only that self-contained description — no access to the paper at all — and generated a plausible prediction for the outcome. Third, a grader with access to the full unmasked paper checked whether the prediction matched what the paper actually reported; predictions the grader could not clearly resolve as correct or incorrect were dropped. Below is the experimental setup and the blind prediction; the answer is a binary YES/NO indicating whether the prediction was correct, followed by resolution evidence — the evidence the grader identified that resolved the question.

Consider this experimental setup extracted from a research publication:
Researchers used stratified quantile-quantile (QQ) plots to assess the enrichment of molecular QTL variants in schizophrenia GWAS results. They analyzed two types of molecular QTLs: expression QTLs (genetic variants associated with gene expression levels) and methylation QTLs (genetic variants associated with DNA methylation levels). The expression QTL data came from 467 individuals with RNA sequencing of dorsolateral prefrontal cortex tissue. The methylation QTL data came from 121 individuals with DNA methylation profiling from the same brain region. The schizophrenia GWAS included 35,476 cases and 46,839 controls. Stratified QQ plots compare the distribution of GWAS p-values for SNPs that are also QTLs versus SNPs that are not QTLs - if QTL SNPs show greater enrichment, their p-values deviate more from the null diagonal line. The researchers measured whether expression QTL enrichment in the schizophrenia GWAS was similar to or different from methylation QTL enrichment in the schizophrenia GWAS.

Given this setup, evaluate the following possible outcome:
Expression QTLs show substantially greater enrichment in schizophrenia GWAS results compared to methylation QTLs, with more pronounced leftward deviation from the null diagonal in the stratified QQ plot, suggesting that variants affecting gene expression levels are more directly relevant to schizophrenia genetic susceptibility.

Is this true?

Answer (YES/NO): NO